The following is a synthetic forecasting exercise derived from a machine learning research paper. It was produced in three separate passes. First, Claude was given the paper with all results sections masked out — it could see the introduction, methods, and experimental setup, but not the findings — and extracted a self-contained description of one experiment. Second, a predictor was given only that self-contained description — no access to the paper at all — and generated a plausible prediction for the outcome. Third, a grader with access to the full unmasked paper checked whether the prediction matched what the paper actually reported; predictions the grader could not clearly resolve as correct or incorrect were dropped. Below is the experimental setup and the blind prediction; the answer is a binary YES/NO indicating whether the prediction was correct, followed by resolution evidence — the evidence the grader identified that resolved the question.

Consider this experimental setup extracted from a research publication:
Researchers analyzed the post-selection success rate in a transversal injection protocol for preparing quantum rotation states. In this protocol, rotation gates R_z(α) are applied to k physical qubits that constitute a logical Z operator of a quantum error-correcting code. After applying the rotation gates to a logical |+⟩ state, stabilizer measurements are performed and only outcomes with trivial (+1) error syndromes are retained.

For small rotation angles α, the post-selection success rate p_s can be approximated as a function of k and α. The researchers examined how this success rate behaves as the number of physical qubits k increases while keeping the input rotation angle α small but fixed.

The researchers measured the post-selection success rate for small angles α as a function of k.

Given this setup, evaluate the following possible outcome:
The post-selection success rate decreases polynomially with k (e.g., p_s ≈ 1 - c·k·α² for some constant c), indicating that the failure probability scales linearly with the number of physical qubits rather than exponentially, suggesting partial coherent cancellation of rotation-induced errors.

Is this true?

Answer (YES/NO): YES